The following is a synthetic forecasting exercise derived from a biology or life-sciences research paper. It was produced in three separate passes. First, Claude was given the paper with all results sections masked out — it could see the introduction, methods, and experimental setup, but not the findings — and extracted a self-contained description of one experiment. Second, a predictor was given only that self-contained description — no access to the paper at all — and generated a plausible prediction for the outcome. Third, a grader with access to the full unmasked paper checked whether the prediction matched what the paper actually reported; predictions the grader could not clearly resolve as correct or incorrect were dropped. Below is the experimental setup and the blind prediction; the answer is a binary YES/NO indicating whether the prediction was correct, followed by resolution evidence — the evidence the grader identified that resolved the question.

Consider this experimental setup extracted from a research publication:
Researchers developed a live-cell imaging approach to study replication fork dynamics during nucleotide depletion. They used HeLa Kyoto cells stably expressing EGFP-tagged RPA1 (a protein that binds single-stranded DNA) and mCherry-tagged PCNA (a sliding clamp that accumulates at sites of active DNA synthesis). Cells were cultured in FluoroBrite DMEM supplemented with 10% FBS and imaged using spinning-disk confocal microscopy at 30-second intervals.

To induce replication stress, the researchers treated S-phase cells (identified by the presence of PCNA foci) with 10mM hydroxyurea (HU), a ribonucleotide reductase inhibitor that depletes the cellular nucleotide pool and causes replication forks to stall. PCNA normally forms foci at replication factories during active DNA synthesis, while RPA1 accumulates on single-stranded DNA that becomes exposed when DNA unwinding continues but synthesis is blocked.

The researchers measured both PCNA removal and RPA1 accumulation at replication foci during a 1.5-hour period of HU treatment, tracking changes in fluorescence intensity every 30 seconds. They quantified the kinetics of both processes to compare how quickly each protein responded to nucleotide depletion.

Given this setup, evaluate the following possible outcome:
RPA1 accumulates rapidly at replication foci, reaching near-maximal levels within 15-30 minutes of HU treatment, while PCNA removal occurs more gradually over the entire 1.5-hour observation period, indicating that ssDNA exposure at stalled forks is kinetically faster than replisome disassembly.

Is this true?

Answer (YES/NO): NO